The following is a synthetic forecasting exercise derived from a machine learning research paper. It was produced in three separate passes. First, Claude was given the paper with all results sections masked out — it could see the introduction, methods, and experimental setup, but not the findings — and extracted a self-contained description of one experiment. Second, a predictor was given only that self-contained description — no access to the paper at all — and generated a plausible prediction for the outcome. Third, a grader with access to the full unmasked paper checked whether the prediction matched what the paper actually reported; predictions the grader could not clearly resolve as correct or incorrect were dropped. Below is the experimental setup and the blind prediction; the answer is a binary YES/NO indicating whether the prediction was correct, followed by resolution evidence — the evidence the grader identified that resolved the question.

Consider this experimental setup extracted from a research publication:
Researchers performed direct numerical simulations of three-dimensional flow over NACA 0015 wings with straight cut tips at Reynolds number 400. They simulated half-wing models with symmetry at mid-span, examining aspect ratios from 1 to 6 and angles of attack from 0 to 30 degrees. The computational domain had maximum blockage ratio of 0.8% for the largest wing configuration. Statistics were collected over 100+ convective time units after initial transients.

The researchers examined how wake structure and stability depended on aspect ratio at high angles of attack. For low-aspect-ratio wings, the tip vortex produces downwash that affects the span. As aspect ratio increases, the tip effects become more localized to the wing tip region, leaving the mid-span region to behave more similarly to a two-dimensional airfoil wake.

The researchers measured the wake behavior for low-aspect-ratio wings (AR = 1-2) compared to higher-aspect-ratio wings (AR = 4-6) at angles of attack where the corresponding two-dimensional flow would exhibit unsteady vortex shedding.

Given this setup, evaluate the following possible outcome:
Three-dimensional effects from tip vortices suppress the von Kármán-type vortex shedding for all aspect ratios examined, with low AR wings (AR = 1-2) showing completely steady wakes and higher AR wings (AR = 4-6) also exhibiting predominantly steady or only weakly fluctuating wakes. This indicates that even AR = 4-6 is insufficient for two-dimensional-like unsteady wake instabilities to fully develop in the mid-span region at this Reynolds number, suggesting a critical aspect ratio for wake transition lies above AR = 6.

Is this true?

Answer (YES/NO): NO